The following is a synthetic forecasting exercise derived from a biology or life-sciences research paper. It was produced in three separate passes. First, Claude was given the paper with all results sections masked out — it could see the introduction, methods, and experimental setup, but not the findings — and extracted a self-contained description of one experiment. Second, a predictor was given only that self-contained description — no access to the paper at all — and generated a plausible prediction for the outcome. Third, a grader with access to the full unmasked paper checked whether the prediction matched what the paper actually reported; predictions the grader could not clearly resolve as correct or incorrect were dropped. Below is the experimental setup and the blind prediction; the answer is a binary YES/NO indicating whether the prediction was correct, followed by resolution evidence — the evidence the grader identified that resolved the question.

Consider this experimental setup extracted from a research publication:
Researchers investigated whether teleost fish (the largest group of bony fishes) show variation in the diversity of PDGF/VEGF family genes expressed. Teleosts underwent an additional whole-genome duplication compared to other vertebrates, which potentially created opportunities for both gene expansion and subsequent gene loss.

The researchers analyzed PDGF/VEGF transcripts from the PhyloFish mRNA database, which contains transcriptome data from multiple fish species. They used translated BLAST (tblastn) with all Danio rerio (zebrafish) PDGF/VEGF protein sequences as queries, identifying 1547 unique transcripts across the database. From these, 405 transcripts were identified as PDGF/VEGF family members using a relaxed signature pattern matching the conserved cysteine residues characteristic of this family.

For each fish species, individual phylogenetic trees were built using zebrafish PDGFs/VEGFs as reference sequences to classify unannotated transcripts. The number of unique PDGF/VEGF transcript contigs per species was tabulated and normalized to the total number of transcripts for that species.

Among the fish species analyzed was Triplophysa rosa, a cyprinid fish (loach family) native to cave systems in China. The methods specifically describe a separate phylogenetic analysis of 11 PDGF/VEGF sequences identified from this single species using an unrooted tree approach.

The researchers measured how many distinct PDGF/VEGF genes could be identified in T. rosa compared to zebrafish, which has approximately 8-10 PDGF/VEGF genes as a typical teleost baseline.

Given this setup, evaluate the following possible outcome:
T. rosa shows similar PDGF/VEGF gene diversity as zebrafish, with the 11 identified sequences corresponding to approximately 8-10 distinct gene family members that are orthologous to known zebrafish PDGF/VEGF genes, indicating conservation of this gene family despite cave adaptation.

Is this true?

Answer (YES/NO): NO